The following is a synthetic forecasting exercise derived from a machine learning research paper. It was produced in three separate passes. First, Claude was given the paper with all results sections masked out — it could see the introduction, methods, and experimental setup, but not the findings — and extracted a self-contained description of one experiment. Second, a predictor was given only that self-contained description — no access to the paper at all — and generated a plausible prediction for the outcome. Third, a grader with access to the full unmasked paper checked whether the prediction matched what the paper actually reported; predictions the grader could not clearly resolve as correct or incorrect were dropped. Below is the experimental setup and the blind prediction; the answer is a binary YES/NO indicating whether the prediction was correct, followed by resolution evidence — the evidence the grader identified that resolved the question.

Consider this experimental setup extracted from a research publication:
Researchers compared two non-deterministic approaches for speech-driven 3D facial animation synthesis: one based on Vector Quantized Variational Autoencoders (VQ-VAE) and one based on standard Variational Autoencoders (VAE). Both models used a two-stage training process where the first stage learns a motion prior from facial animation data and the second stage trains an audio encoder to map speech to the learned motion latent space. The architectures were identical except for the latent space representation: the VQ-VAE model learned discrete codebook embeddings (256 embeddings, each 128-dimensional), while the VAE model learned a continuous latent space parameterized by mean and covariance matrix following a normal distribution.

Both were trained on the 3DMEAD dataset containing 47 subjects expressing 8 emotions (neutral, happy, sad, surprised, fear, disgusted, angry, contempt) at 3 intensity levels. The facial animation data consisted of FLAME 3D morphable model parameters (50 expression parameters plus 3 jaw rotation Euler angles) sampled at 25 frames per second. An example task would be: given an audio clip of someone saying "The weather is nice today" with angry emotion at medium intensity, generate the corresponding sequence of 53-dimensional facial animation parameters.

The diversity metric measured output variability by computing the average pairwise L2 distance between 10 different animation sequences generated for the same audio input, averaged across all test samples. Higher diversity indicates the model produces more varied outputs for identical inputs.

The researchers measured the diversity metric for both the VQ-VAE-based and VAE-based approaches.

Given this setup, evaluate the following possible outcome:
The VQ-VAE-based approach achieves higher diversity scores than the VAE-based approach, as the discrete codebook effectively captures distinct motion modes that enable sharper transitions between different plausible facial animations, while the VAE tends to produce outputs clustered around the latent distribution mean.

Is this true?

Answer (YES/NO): YES